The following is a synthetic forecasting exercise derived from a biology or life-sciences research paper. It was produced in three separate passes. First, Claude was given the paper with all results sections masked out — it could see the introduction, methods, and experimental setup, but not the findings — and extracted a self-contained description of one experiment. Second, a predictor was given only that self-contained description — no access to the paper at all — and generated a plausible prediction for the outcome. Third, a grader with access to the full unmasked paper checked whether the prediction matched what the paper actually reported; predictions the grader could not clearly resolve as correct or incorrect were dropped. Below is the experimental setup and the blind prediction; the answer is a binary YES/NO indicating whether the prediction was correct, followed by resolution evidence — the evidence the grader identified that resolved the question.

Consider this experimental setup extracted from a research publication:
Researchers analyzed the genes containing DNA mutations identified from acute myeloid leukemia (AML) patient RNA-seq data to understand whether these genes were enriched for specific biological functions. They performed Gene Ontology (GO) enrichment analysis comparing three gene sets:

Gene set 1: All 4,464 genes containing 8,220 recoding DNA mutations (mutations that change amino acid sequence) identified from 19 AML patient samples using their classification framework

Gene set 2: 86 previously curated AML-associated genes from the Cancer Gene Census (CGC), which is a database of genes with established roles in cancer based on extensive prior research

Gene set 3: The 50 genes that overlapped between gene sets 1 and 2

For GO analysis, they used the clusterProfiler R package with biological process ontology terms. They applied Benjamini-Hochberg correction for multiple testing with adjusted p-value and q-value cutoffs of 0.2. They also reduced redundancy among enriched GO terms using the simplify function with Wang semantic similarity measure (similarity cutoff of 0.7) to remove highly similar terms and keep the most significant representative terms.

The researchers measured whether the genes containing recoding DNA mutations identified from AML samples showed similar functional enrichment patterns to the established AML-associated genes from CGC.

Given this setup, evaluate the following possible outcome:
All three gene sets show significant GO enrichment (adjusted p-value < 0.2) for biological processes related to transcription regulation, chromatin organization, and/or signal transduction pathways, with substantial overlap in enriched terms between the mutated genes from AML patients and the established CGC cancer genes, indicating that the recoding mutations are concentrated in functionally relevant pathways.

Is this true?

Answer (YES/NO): YES